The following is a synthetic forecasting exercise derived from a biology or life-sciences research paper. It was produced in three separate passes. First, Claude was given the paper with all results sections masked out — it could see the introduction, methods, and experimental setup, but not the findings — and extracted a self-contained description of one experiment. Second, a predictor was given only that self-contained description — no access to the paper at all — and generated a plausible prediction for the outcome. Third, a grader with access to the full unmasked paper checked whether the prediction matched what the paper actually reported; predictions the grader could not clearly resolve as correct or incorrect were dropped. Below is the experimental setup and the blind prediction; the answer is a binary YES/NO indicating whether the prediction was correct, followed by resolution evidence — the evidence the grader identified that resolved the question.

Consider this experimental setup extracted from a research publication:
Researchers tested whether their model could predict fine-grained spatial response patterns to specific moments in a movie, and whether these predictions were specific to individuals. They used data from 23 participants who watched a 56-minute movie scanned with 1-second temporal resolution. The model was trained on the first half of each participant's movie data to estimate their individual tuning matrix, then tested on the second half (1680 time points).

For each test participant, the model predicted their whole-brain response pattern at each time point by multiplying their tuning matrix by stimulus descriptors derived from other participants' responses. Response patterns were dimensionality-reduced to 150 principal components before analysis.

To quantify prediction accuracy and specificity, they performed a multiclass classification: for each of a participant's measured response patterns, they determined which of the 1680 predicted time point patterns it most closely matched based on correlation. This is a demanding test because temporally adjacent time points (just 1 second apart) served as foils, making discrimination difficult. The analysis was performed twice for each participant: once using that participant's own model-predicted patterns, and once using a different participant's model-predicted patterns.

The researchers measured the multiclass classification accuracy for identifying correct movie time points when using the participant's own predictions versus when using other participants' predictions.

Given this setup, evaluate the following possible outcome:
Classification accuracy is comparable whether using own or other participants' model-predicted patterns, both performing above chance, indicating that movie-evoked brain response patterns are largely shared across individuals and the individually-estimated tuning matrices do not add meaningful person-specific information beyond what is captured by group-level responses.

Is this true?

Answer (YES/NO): NO